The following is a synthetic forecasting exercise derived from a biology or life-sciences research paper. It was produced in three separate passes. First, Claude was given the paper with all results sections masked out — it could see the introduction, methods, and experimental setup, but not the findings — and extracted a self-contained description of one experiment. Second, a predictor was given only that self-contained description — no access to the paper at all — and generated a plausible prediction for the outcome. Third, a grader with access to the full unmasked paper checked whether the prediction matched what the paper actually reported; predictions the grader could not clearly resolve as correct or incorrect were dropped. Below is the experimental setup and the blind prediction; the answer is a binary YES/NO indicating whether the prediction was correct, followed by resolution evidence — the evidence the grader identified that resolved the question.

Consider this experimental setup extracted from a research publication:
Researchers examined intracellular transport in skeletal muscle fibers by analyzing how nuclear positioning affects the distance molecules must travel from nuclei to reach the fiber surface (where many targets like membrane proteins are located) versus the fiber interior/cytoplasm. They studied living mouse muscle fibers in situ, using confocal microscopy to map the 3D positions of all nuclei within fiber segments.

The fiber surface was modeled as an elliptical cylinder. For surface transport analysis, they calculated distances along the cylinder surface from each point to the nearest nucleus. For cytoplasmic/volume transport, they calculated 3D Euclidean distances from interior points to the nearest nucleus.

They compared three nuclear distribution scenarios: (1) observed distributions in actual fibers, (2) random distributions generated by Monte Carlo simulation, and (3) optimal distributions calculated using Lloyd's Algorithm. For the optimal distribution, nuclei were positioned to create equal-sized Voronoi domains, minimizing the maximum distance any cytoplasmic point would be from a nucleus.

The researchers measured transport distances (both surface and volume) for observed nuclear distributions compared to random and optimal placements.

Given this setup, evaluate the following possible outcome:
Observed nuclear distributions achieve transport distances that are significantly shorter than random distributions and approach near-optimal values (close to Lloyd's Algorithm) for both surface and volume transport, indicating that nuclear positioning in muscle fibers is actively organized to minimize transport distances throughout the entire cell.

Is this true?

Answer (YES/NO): NO